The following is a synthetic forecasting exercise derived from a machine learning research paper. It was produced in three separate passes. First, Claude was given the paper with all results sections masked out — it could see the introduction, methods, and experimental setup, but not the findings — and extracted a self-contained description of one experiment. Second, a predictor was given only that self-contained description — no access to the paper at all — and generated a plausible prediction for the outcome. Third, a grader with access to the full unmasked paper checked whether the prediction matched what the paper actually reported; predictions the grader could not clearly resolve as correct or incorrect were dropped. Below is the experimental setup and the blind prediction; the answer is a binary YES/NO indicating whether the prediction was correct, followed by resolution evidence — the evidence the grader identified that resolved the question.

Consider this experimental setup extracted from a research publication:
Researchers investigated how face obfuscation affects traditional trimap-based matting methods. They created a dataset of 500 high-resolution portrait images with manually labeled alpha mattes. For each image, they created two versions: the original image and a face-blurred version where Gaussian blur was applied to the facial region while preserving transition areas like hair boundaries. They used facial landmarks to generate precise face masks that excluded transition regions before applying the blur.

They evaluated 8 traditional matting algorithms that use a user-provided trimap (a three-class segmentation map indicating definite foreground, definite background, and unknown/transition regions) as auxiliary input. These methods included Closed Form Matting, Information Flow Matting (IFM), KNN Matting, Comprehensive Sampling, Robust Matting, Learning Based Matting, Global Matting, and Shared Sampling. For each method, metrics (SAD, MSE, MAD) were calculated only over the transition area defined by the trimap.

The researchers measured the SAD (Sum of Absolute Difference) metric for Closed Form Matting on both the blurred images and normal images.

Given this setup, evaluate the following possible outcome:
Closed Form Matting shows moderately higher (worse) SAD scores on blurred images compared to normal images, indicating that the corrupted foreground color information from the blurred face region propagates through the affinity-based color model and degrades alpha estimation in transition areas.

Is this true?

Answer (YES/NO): NO